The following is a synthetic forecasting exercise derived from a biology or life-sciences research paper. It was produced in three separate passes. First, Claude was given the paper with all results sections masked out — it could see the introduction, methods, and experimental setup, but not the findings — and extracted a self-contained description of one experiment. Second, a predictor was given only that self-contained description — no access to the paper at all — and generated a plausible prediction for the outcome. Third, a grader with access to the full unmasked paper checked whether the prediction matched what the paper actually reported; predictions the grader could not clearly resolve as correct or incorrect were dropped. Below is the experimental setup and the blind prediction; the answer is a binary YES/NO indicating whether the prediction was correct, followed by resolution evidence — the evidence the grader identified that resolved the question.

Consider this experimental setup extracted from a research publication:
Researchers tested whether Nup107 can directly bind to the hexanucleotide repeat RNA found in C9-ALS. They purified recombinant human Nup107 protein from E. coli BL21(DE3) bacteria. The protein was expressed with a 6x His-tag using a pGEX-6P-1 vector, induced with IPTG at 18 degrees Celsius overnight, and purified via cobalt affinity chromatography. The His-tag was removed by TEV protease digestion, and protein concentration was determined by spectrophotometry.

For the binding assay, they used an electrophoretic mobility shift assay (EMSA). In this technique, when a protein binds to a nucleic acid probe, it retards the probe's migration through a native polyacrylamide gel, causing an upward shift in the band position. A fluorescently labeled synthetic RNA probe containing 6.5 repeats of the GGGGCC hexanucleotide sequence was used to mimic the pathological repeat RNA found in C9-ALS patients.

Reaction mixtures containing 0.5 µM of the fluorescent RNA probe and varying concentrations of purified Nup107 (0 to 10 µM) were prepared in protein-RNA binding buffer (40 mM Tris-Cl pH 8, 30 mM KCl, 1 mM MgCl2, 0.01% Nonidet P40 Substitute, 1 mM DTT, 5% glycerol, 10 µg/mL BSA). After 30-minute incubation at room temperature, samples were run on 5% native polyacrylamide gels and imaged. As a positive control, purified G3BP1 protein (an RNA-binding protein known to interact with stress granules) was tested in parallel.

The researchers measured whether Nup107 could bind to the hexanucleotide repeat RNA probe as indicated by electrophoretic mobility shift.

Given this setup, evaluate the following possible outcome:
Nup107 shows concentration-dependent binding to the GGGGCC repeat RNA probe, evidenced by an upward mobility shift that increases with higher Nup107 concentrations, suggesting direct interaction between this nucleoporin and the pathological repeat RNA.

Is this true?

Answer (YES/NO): NO